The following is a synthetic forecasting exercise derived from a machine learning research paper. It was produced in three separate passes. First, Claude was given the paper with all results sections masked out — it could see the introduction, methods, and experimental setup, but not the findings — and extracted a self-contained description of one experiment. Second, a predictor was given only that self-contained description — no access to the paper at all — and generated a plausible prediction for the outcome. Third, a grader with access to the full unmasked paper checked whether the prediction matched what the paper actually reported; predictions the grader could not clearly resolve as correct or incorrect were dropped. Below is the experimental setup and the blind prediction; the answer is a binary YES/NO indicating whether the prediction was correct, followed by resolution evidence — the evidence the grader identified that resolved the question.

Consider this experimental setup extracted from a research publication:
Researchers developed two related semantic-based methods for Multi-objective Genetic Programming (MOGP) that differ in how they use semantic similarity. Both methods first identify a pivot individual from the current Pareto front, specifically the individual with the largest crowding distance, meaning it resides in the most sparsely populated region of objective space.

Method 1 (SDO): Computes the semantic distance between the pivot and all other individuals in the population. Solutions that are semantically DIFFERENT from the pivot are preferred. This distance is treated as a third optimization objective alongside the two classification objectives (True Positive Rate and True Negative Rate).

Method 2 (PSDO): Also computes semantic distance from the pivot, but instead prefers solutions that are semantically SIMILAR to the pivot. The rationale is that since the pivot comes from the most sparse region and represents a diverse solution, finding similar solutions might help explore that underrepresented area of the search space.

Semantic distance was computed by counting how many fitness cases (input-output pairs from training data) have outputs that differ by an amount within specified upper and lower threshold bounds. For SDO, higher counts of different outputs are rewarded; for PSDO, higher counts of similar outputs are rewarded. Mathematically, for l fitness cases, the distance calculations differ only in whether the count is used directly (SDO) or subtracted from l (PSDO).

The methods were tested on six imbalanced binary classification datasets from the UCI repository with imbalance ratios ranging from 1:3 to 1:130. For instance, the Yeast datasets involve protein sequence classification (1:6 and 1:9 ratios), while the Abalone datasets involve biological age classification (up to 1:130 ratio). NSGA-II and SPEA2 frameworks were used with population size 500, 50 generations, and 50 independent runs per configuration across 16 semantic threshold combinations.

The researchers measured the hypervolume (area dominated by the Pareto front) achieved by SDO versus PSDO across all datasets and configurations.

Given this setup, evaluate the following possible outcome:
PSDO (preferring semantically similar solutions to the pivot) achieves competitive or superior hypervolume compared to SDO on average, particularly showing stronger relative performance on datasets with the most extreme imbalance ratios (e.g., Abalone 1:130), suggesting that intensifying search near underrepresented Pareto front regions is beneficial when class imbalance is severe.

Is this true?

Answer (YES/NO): NO